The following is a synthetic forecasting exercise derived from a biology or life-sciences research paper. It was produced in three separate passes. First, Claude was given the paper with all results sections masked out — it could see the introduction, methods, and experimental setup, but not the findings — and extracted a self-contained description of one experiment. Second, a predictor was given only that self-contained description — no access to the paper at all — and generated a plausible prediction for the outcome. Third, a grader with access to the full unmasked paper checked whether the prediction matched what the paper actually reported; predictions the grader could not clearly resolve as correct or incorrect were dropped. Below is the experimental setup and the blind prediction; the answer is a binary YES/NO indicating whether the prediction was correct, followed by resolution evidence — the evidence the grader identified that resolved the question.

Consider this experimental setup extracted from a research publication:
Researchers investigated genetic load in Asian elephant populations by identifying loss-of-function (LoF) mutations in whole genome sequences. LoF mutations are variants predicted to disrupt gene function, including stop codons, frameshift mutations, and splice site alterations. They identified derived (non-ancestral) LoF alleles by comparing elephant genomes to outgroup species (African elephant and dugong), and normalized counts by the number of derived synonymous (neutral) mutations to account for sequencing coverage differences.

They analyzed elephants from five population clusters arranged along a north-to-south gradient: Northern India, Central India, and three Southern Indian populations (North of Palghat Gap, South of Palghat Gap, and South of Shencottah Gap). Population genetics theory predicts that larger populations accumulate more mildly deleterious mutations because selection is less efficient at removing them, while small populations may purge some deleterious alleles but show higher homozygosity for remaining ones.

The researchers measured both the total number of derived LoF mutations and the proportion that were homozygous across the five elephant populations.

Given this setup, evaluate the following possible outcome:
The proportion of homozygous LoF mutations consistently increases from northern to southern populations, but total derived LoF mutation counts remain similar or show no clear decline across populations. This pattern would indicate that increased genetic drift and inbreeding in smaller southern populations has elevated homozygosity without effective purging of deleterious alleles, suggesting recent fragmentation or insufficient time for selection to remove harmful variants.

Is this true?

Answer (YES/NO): NO